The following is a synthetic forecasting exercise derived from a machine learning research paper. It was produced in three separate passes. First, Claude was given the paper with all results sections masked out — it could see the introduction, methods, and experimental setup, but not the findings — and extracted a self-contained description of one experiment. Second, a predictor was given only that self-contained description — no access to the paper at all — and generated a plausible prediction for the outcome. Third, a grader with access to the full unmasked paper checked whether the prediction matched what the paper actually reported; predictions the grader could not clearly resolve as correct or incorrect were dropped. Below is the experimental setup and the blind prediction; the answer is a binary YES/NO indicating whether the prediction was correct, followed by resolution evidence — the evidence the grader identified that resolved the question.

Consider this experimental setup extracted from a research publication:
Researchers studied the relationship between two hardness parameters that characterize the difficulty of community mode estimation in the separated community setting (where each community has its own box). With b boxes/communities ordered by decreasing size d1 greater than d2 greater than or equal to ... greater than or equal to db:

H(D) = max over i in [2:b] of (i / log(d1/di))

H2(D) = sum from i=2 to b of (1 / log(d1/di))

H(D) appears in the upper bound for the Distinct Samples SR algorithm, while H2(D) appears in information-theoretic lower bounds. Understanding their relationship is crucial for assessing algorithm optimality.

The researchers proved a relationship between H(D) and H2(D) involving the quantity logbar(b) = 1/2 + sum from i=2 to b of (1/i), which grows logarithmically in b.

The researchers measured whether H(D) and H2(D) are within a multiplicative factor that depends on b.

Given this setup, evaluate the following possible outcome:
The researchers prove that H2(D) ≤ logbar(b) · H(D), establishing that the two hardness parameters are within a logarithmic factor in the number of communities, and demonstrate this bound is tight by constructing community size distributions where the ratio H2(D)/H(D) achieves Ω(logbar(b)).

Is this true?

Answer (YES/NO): NO